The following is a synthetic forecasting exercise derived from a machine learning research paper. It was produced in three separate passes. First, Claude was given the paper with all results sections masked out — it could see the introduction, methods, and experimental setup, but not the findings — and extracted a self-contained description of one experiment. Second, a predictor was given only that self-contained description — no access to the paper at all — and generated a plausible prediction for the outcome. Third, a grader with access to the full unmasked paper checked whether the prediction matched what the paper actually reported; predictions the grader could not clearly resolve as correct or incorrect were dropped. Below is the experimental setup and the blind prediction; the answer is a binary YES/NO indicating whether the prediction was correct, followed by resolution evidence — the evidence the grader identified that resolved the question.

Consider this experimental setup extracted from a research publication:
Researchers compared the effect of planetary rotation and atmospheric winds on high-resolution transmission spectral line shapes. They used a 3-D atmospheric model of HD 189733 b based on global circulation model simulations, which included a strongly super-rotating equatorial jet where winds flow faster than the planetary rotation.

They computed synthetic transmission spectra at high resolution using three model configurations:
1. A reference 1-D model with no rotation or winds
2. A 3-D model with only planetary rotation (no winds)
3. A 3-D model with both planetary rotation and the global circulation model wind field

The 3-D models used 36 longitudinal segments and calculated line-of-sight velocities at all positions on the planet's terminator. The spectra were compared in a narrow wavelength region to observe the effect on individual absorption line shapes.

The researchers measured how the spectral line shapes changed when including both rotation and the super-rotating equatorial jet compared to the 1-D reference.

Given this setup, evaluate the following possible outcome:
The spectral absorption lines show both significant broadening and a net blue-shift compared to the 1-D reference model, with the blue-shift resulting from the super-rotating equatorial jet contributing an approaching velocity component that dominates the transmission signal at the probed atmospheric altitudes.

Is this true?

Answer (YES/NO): NO